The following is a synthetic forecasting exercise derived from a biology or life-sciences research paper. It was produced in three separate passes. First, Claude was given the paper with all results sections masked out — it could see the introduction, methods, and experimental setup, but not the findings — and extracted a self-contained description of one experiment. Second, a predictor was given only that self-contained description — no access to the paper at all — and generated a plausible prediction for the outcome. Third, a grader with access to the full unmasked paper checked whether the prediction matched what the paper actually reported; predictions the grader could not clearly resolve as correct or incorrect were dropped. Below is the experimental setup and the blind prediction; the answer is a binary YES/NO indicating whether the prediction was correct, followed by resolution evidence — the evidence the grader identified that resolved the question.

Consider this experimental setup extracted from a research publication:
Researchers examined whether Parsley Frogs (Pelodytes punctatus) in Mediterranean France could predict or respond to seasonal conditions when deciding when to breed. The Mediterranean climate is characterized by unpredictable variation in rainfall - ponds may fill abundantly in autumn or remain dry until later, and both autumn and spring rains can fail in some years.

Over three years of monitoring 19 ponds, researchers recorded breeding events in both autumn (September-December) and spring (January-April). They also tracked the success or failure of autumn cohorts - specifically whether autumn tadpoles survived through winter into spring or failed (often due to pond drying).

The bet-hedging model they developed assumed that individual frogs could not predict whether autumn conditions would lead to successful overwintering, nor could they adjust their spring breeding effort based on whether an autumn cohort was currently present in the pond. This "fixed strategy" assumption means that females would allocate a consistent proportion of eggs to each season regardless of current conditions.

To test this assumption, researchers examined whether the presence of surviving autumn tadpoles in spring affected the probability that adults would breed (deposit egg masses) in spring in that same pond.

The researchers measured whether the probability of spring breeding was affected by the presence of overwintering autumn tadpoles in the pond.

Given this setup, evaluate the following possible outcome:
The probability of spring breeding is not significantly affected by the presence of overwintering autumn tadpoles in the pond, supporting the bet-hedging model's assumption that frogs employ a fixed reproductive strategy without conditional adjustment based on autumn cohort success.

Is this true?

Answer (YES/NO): YES